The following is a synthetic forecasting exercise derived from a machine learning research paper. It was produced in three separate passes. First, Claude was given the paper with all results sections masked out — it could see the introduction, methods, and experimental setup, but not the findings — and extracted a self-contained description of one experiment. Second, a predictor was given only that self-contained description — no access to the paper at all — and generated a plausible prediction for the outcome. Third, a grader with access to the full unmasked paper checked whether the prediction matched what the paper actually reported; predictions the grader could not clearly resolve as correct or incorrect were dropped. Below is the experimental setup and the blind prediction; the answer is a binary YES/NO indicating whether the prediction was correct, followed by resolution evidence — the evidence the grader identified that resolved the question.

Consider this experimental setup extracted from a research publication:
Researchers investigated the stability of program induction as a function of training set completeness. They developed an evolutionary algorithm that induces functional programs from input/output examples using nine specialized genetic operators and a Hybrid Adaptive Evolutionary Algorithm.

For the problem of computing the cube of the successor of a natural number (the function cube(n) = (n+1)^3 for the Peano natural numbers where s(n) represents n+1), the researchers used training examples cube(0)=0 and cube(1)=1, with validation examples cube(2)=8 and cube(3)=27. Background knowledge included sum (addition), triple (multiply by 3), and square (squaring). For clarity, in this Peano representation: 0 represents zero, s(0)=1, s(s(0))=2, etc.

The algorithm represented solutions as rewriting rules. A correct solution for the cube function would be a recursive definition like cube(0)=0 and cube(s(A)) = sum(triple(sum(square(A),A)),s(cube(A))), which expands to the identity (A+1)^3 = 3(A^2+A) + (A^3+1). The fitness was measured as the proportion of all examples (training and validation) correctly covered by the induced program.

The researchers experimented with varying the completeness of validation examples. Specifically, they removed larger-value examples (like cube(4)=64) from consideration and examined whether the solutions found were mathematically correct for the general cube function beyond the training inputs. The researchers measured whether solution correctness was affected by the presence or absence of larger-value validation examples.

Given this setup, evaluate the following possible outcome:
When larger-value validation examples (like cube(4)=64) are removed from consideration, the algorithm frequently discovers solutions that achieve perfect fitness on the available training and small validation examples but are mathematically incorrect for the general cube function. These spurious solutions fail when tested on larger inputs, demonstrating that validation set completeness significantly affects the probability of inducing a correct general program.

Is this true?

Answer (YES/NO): YES